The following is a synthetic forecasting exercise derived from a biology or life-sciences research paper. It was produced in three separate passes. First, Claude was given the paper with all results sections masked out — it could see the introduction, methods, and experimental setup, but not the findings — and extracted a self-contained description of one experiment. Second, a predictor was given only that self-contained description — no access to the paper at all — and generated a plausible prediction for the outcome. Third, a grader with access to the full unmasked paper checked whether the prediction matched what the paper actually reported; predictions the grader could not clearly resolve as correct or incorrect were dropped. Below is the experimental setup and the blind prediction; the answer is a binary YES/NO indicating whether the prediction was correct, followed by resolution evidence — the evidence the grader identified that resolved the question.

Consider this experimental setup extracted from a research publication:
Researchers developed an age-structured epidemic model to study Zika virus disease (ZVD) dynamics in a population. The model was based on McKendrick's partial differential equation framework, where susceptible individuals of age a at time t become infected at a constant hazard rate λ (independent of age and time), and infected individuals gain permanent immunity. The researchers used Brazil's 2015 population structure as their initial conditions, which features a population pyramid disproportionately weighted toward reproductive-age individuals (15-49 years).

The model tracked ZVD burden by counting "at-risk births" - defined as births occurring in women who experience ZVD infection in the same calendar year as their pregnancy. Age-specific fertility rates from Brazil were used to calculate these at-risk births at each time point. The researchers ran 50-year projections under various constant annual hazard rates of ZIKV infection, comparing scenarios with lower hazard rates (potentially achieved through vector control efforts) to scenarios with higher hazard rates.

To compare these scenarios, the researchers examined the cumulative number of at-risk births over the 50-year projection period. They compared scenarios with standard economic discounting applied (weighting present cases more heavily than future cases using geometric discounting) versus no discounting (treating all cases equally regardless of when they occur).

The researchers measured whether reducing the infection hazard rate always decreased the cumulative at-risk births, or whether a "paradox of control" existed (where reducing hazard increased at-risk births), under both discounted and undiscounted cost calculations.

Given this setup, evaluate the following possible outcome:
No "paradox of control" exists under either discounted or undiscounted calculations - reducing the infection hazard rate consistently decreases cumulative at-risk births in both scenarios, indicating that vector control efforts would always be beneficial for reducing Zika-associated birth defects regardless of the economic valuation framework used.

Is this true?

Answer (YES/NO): NO